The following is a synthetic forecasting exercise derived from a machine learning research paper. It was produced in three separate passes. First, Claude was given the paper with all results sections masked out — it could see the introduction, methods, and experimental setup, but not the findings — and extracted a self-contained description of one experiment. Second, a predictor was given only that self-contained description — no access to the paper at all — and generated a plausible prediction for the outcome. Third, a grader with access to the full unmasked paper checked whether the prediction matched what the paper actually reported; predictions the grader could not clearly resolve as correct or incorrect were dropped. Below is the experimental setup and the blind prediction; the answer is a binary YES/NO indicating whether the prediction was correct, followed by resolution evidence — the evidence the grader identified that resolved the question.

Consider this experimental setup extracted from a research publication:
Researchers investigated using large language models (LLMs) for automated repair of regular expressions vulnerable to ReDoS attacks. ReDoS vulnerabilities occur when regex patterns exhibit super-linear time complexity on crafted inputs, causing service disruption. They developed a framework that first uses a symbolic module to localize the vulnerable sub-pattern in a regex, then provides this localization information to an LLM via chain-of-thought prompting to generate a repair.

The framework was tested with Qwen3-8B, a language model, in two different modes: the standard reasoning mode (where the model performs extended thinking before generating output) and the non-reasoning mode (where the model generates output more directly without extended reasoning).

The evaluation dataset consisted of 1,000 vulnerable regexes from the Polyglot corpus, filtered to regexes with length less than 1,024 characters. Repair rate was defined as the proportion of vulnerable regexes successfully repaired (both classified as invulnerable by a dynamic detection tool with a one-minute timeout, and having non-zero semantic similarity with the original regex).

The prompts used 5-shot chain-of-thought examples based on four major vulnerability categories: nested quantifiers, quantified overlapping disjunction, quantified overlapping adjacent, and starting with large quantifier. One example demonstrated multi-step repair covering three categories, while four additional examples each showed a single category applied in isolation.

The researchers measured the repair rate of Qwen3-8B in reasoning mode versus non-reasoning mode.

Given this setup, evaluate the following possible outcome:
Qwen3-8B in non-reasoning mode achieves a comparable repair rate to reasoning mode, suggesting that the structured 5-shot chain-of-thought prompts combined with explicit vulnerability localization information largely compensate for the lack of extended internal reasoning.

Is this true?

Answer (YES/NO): YES